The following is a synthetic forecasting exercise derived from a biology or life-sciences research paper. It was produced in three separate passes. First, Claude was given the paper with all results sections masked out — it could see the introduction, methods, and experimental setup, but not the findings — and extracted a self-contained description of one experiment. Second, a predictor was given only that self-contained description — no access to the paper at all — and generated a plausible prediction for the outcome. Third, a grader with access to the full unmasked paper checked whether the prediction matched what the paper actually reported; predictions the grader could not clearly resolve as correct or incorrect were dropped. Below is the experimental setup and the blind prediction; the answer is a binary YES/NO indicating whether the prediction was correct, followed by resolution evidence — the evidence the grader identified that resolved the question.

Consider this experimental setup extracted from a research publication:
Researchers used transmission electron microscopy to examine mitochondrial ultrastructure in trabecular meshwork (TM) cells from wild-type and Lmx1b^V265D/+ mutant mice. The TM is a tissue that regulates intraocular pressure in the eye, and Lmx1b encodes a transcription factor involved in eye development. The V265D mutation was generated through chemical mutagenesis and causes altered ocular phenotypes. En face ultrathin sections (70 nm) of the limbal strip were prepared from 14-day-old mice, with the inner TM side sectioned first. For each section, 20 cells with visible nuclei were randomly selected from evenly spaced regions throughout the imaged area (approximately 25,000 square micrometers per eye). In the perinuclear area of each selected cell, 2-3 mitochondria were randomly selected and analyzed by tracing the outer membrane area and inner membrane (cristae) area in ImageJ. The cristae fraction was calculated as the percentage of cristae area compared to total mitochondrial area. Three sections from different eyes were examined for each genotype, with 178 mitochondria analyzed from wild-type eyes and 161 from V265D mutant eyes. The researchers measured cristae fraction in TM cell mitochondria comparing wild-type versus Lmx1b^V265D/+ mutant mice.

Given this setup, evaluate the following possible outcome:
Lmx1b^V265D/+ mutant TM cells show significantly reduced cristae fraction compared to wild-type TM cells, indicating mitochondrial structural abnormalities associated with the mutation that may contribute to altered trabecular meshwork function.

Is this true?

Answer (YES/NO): YES